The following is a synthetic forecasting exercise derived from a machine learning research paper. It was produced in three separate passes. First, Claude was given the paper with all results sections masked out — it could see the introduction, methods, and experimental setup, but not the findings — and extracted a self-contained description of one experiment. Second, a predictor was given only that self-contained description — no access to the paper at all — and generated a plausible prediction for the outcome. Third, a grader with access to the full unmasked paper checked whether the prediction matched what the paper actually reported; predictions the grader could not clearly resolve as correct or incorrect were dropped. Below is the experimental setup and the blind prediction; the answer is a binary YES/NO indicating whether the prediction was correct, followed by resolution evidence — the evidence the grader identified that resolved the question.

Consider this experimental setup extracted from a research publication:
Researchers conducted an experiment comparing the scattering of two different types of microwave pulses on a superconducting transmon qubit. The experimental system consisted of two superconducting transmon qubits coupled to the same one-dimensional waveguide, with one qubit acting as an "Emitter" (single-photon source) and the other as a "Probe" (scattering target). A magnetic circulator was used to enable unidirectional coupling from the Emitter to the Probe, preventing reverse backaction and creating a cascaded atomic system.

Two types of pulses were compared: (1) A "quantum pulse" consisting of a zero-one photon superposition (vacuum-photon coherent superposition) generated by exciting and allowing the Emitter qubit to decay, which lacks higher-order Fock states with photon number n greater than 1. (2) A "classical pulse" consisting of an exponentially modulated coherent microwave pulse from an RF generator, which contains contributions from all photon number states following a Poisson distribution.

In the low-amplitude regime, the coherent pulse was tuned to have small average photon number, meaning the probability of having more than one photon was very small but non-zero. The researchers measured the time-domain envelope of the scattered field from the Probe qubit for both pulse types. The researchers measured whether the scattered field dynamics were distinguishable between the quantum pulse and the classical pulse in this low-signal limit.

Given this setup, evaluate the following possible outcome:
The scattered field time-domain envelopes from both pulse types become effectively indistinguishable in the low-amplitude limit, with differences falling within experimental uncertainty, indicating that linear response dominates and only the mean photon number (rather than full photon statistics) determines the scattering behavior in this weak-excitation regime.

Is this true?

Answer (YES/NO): NO